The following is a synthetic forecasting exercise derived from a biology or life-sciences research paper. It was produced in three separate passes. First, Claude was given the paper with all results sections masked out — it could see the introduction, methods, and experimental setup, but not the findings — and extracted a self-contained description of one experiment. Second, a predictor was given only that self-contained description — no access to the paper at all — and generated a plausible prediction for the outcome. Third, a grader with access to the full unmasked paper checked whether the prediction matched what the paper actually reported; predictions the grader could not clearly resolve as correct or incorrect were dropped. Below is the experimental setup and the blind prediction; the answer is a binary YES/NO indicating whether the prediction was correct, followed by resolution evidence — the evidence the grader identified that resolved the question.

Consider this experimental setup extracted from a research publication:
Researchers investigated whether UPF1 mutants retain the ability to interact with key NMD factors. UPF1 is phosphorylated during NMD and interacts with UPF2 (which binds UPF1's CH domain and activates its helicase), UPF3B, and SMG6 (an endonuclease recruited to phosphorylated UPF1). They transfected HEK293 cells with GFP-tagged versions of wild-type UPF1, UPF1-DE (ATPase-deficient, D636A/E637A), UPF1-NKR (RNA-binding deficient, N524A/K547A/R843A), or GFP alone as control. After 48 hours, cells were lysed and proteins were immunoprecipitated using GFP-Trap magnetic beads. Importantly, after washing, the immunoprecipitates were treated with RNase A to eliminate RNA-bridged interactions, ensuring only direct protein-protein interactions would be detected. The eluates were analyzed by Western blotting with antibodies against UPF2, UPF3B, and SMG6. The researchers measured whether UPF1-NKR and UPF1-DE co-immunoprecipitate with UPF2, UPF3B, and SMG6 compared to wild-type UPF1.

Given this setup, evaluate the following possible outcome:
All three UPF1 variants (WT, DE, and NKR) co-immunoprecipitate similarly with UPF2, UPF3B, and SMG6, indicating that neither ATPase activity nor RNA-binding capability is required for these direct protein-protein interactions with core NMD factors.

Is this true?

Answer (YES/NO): NO